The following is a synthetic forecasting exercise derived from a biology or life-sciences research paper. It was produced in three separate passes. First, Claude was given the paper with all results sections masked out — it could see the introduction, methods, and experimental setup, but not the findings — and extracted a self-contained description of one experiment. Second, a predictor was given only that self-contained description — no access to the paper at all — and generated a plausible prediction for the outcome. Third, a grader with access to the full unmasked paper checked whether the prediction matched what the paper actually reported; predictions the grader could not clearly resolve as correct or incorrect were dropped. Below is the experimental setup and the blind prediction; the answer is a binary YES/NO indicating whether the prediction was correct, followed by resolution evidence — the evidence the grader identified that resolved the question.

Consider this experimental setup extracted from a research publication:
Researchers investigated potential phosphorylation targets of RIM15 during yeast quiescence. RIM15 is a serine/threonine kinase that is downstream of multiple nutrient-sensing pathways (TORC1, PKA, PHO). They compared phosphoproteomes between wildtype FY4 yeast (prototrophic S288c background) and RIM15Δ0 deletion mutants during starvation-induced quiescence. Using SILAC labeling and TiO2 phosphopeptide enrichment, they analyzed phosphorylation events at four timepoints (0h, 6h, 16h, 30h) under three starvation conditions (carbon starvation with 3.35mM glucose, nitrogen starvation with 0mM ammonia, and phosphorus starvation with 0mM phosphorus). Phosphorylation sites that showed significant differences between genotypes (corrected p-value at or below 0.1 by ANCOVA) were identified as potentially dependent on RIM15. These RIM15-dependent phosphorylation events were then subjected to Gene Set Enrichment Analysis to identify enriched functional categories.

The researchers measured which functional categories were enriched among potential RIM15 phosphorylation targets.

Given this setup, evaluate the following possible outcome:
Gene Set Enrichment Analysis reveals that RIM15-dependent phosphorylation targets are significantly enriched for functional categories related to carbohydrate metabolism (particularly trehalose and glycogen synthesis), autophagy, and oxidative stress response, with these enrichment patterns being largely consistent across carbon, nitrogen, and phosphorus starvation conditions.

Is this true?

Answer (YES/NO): NO